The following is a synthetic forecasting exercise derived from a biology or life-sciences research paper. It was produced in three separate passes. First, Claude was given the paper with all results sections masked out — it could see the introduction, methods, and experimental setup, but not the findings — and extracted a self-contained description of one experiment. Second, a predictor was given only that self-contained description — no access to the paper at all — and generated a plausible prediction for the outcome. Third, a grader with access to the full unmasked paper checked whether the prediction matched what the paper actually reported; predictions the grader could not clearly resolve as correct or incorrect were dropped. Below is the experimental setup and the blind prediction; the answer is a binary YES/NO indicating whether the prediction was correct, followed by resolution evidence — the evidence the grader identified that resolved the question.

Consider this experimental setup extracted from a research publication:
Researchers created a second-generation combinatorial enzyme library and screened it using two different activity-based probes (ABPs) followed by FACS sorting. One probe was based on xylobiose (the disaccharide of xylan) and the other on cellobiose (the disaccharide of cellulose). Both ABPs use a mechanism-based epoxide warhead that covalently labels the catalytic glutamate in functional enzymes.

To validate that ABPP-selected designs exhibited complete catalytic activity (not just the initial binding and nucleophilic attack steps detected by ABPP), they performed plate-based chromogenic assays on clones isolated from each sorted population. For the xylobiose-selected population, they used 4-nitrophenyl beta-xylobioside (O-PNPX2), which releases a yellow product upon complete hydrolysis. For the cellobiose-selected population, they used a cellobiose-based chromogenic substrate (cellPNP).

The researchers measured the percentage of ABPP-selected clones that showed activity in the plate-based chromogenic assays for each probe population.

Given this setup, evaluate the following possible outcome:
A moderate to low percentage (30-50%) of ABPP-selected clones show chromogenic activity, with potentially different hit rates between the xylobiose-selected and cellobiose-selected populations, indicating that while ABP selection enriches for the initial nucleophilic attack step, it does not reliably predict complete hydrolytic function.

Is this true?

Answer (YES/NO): NO